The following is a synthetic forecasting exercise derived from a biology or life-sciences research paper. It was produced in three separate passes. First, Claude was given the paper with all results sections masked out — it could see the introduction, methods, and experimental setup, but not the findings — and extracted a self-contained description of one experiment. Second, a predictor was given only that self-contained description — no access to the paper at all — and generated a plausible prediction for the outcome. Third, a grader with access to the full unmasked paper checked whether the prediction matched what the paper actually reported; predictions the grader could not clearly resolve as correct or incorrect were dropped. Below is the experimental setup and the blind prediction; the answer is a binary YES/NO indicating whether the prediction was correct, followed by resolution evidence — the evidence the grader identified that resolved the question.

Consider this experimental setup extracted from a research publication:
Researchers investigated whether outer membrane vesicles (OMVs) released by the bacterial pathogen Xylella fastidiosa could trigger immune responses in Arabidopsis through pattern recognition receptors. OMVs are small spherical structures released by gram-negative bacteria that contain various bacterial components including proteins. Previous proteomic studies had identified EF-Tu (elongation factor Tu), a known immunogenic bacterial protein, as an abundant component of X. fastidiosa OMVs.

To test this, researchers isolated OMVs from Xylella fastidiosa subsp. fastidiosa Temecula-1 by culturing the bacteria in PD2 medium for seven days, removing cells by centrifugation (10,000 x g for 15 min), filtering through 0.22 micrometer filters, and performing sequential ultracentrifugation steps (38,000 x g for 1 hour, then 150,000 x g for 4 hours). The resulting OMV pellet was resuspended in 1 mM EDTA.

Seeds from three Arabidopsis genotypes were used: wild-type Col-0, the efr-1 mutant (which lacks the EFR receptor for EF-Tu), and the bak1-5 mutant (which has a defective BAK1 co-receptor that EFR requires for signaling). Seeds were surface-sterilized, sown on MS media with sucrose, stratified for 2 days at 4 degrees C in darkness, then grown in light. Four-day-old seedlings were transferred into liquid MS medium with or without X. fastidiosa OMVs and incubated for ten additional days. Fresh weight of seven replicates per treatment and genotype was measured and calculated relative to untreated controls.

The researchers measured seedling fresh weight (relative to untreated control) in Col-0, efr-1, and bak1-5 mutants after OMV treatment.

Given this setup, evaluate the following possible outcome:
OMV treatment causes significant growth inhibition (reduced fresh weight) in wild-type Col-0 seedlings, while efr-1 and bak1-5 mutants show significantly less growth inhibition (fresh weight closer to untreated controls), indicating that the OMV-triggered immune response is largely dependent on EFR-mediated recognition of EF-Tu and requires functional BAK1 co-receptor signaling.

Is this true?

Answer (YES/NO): YES